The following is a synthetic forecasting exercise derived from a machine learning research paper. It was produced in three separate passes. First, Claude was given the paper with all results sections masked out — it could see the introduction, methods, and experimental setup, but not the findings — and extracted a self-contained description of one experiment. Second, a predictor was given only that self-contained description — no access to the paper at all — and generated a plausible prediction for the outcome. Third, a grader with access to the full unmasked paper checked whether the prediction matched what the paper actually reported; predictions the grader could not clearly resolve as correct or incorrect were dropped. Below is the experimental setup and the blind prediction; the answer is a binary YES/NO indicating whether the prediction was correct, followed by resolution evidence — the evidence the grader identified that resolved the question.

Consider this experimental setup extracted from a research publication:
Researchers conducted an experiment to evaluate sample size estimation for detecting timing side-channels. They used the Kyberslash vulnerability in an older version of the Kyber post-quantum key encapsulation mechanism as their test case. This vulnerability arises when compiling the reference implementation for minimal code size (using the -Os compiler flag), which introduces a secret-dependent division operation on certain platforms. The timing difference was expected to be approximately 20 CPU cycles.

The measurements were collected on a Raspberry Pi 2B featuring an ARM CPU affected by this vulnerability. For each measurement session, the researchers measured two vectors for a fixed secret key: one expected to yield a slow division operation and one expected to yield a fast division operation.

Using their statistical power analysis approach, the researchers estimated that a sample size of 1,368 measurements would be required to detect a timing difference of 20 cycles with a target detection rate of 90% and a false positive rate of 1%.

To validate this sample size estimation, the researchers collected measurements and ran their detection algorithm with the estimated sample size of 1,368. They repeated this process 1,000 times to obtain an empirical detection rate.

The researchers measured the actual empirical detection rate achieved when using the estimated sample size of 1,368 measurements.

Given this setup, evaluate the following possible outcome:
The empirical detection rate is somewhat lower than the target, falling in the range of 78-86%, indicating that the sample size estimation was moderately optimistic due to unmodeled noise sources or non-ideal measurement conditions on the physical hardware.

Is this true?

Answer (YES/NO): YES